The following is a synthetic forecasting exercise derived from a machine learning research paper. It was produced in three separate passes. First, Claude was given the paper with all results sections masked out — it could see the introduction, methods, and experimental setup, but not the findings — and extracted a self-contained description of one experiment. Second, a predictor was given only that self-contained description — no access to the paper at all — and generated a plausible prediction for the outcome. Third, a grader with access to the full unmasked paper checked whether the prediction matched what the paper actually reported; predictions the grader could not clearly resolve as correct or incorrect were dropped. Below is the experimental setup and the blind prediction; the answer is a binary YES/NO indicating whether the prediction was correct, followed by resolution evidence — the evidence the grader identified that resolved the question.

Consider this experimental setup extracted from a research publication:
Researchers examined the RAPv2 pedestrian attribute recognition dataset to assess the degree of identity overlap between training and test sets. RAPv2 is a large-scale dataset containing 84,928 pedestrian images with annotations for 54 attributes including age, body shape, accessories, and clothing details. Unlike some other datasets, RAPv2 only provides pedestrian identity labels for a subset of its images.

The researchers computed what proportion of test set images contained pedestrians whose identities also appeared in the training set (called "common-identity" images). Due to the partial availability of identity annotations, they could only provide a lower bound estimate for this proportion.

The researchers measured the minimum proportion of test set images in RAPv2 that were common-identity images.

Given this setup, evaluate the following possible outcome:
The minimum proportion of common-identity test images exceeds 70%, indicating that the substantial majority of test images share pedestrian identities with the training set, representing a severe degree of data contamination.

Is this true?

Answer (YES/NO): NO